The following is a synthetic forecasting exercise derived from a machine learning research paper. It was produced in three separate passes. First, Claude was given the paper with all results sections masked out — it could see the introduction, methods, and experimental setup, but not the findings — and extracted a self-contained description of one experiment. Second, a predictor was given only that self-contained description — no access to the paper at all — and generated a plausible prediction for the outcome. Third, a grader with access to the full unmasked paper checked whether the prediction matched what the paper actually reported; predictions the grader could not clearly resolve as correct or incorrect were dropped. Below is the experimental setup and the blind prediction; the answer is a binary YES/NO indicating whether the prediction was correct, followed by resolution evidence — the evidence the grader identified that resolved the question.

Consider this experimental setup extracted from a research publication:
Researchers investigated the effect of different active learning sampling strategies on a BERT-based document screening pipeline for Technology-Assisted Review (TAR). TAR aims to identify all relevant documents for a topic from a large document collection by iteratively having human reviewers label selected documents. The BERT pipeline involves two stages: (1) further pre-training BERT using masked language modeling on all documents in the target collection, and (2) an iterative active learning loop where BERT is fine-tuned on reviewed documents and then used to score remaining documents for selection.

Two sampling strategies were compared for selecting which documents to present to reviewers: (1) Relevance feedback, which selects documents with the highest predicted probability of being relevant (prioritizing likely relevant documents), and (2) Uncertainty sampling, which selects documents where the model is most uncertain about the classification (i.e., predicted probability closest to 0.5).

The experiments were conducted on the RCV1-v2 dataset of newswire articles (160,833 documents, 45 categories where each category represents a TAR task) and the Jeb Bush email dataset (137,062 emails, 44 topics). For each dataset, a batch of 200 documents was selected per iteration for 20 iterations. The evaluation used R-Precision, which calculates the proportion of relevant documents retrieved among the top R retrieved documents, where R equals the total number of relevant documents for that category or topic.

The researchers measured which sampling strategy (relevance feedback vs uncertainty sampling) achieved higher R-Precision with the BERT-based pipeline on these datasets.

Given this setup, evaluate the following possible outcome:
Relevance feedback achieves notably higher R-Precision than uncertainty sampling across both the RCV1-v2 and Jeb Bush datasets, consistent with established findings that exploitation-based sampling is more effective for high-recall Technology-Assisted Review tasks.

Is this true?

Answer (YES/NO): NO